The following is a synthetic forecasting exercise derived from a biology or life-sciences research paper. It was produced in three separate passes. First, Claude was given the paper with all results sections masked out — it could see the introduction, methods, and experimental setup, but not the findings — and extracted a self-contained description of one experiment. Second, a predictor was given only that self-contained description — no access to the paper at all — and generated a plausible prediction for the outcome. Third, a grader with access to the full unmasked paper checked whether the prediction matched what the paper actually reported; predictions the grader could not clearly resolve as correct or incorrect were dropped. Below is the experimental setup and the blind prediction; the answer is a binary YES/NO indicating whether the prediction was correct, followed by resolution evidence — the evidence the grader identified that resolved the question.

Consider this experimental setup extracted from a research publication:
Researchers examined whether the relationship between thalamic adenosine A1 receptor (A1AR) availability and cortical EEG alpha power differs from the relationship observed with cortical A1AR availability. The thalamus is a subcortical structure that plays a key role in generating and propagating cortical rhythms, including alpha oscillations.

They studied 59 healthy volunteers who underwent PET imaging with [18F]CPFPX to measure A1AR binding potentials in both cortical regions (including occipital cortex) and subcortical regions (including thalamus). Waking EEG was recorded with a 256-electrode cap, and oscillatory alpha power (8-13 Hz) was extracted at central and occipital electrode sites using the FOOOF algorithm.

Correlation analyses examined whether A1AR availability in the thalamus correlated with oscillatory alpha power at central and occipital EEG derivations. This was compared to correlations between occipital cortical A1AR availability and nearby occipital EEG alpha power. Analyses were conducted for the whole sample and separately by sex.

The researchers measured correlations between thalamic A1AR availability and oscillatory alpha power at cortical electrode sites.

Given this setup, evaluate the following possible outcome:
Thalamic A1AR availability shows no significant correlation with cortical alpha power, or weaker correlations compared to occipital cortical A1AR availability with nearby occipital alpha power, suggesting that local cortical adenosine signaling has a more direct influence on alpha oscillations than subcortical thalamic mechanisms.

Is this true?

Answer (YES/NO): YES